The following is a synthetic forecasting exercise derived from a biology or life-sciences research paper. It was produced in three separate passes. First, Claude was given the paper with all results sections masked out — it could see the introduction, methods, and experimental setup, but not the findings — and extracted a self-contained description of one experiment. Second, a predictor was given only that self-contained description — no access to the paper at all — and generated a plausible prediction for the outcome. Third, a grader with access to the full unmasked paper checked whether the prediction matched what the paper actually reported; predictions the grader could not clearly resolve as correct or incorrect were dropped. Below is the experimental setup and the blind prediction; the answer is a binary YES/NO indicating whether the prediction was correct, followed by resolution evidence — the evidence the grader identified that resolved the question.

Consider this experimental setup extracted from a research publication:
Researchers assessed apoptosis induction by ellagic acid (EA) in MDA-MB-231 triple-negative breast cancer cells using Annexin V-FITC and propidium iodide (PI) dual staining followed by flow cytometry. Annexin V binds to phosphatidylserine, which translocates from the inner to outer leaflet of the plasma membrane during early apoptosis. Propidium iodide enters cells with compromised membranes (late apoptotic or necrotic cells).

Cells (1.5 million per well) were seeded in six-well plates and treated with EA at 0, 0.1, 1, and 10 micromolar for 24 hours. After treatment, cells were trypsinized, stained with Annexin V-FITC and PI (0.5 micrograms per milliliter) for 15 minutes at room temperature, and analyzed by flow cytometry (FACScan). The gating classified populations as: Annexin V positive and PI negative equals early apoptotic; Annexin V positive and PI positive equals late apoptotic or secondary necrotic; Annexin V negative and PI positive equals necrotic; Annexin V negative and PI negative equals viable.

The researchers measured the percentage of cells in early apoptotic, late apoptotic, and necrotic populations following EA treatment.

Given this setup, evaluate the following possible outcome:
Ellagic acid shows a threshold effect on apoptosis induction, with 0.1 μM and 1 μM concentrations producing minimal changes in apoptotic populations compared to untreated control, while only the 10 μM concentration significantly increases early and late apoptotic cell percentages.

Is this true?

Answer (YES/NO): NO